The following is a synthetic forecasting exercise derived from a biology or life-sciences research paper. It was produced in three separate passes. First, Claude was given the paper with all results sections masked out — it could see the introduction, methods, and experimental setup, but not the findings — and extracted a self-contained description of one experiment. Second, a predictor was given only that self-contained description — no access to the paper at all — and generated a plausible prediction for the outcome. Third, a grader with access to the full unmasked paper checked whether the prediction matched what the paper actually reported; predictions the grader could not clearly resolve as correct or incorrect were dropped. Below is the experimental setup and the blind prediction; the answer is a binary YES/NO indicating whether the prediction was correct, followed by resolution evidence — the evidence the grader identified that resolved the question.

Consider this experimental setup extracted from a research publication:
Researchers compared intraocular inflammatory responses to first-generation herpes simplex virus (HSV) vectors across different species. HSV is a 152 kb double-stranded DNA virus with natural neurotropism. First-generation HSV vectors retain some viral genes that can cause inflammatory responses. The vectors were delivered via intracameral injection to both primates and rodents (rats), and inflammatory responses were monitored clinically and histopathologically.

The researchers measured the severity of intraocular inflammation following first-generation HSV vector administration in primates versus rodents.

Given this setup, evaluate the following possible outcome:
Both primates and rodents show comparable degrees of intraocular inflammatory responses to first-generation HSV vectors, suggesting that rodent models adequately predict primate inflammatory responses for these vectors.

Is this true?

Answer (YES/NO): NO